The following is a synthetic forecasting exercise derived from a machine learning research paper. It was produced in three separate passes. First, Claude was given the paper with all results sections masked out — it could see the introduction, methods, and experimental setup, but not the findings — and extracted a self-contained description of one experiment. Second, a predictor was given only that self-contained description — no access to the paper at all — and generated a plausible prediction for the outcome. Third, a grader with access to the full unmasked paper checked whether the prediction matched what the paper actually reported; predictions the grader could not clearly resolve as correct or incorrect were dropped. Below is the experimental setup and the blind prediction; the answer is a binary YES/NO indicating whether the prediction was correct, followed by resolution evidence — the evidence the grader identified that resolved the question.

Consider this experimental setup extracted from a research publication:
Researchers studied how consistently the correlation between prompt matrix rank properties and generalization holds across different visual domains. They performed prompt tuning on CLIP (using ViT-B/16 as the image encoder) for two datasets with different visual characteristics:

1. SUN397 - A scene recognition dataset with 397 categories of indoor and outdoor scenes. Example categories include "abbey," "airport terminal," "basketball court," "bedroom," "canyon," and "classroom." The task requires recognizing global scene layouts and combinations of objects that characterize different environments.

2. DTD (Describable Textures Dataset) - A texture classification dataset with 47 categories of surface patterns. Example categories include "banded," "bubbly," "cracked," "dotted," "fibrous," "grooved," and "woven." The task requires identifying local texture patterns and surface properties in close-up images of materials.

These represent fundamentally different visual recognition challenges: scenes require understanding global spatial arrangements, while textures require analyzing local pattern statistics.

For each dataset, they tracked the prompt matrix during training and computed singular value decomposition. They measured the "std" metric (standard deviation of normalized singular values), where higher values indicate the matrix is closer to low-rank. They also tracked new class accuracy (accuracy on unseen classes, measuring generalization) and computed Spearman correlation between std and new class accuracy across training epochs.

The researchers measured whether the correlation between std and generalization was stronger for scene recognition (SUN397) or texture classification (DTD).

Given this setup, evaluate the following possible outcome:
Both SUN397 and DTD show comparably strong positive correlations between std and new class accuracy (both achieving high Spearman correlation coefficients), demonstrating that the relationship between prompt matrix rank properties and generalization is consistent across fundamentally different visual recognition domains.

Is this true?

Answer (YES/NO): NO